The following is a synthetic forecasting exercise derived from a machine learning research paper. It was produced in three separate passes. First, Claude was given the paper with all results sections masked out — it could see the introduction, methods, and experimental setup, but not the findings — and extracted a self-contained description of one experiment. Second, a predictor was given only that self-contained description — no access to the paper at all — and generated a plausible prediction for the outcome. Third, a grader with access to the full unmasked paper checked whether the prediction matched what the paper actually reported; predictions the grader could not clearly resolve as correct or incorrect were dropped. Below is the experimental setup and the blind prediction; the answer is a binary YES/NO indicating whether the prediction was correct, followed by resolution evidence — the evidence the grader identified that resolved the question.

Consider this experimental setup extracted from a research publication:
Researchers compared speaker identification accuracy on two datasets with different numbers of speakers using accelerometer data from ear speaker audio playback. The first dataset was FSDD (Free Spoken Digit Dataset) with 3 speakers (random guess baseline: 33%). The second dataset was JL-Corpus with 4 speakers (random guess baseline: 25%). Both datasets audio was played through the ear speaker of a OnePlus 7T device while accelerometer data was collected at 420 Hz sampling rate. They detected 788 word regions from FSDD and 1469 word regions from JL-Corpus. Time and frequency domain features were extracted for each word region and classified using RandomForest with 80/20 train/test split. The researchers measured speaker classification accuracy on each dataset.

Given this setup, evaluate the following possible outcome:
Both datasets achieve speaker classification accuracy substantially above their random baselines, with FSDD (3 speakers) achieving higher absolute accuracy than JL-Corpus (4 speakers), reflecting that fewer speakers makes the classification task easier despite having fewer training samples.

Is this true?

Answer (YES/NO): YES